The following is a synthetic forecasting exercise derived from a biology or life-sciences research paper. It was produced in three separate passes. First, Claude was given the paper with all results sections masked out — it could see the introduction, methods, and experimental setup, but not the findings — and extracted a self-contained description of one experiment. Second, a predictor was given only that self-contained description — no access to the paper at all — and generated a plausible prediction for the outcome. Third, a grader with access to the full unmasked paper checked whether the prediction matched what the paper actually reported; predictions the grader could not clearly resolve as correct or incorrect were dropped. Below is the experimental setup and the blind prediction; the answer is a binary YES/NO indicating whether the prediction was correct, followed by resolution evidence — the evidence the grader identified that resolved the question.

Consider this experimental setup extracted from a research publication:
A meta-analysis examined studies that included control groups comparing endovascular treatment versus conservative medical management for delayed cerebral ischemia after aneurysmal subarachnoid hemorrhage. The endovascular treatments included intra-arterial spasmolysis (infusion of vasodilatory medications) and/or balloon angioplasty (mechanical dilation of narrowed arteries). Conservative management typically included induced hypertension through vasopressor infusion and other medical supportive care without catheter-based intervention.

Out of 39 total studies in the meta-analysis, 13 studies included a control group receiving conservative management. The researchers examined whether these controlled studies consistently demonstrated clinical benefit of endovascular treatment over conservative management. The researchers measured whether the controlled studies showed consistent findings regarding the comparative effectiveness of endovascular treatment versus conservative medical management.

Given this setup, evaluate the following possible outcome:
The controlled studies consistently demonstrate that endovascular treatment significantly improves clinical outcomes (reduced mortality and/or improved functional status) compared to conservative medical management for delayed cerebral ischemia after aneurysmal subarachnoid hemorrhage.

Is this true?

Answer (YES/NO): NO